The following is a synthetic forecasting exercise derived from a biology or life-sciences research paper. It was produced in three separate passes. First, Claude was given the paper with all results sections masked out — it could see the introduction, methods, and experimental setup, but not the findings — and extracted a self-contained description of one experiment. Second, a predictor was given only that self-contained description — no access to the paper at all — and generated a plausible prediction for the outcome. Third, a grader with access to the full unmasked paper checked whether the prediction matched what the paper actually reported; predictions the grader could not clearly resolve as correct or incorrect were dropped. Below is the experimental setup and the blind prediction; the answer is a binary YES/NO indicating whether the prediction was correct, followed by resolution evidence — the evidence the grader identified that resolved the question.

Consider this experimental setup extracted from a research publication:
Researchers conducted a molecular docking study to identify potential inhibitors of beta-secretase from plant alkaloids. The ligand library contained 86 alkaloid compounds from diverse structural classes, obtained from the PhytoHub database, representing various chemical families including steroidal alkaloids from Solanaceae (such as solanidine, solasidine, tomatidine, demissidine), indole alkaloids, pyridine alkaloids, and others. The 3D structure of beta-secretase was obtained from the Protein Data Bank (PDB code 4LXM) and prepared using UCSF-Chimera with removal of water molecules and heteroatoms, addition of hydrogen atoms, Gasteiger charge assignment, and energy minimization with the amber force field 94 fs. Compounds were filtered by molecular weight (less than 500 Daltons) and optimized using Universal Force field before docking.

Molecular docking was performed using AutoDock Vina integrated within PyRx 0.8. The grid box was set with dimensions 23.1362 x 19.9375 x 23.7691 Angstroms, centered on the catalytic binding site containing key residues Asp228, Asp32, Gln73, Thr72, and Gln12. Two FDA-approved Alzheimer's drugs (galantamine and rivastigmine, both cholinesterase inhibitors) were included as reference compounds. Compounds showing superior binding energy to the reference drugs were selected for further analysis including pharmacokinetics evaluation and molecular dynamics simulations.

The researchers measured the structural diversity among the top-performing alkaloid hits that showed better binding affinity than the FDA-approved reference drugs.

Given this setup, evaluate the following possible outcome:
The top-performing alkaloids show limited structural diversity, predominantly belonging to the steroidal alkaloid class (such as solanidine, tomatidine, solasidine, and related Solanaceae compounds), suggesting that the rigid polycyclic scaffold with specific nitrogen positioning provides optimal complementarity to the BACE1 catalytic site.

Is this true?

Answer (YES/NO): YES